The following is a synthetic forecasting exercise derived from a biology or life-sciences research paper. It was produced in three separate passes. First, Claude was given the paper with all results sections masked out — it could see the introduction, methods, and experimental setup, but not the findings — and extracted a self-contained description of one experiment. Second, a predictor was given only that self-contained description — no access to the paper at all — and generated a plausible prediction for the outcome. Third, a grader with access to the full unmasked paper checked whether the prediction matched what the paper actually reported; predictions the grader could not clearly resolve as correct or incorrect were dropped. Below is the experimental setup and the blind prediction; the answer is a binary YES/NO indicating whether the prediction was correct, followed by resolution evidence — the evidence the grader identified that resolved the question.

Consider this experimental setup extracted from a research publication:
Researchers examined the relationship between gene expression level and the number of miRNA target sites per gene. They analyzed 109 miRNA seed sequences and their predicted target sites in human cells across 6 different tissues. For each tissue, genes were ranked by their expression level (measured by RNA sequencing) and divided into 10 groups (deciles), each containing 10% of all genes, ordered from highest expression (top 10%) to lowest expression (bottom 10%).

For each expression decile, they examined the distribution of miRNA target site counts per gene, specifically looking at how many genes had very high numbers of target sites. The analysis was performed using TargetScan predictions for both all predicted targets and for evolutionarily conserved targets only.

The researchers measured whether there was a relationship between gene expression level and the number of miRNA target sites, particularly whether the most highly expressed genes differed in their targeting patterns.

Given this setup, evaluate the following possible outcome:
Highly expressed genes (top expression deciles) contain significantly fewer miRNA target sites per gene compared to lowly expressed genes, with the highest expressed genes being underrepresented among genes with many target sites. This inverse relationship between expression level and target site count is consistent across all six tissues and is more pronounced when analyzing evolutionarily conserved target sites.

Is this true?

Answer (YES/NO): NO